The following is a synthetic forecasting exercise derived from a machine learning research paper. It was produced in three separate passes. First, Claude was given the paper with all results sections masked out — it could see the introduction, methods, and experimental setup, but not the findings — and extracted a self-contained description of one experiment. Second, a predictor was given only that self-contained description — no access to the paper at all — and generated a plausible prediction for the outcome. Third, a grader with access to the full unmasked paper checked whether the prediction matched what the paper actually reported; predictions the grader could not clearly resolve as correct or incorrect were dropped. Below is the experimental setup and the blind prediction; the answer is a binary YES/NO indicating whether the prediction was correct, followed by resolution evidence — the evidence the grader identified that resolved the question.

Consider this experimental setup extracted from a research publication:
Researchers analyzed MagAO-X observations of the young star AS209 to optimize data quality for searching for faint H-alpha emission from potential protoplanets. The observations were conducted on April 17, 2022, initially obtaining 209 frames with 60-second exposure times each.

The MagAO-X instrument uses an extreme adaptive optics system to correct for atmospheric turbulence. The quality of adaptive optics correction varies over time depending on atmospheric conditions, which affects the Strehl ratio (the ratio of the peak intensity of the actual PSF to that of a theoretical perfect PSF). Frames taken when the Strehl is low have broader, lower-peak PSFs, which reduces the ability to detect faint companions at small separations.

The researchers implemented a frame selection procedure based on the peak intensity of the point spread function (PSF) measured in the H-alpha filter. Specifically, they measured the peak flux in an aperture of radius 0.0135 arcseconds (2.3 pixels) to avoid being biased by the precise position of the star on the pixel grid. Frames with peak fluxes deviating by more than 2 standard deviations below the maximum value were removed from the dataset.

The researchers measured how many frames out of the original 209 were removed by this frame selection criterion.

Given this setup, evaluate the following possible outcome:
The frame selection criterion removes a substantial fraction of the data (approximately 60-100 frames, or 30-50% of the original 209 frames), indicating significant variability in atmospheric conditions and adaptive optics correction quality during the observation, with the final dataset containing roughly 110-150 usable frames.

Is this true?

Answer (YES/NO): NO